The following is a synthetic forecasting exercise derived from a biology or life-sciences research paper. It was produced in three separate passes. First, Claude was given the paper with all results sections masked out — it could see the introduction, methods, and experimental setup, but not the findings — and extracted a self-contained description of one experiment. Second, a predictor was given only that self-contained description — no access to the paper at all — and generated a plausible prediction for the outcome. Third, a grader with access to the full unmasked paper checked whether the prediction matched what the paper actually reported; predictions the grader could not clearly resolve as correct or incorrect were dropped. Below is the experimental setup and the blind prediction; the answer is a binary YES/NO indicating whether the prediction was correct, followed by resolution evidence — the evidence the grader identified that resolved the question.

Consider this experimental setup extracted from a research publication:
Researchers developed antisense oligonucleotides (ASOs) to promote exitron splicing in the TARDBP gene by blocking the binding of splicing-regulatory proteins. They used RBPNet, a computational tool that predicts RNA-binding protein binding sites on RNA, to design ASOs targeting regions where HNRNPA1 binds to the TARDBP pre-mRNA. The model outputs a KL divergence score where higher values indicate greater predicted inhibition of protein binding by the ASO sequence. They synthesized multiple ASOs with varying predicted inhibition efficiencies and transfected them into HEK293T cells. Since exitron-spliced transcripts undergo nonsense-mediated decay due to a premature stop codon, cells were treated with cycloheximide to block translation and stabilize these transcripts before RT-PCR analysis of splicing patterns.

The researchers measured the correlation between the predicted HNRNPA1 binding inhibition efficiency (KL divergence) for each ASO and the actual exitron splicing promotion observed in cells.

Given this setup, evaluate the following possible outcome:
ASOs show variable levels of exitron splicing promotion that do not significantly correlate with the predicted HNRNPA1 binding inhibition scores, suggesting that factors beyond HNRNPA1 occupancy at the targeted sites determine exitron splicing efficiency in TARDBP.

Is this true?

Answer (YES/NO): NO